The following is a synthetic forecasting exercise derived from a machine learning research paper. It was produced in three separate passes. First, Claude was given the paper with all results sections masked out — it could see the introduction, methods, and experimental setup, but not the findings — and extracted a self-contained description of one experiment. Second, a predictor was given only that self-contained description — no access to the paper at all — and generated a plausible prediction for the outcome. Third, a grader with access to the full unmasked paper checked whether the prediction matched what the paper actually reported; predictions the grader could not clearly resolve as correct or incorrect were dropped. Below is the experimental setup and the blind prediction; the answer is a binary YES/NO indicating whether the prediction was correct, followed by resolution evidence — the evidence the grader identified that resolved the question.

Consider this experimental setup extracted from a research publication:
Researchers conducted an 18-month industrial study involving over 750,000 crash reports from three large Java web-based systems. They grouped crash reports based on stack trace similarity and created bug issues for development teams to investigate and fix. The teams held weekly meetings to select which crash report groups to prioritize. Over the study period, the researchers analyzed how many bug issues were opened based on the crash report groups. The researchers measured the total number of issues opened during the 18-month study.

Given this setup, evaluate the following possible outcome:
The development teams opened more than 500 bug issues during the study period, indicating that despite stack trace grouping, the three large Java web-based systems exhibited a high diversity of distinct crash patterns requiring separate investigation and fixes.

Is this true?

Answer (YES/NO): NO